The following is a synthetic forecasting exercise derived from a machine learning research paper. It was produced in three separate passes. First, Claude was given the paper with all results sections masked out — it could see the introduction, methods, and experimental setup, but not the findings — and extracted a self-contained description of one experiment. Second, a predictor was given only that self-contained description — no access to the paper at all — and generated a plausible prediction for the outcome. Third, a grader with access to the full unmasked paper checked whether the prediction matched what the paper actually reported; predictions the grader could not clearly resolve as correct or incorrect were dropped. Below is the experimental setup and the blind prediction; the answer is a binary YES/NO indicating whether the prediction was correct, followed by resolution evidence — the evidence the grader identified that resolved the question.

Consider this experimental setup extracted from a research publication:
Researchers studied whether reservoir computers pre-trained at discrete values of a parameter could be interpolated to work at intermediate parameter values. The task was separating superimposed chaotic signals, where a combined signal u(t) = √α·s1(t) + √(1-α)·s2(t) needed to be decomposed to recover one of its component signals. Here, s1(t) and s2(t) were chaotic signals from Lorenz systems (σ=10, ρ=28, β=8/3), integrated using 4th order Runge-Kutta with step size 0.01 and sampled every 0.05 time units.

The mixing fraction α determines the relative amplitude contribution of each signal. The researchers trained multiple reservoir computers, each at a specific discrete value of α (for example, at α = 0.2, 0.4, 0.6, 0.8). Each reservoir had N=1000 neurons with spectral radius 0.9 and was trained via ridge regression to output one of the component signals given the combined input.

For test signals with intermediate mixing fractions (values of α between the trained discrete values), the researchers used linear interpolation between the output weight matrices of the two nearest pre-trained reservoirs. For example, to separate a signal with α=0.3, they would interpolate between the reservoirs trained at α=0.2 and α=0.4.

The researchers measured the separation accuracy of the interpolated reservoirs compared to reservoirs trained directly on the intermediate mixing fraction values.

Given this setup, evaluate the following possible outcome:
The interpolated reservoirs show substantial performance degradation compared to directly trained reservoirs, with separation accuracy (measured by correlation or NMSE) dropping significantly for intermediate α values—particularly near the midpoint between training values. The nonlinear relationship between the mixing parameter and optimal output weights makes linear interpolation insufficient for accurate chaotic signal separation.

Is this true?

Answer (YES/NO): NO